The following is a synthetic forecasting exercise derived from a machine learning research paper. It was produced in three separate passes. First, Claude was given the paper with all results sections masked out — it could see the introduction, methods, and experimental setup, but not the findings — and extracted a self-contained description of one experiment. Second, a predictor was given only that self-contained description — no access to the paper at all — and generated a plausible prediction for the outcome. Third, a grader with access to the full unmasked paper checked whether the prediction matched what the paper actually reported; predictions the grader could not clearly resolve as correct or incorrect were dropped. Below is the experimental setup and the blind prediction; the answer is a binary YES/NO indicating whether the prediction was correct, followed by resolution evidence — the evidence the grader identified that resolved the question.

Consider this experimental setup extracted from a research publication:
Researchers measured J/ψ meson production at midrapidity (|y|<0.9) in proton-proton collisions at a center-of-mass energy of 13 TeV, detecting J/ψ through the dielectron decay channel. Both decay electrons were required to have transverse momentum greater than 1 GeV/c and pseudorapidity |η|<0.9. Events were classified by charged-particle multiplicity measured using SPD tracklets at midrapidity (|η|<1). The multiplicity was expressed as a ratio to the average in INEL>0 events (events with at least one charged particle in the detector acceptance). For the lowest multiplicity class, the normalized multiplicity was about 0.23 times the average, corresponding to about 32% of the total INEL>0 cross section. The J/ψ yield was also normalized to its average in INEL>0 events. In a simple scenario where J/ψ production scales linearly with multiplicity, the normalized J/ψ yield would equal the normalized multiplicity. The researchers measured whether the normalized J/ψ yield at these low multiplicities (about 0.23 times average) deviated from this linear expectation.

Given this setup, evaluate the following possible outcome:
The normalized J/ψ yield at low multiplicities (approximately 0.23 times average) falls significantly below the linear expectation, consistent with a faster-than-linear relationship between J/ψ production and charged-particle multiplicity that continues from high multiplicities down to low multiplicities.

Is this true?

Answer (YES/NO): YES